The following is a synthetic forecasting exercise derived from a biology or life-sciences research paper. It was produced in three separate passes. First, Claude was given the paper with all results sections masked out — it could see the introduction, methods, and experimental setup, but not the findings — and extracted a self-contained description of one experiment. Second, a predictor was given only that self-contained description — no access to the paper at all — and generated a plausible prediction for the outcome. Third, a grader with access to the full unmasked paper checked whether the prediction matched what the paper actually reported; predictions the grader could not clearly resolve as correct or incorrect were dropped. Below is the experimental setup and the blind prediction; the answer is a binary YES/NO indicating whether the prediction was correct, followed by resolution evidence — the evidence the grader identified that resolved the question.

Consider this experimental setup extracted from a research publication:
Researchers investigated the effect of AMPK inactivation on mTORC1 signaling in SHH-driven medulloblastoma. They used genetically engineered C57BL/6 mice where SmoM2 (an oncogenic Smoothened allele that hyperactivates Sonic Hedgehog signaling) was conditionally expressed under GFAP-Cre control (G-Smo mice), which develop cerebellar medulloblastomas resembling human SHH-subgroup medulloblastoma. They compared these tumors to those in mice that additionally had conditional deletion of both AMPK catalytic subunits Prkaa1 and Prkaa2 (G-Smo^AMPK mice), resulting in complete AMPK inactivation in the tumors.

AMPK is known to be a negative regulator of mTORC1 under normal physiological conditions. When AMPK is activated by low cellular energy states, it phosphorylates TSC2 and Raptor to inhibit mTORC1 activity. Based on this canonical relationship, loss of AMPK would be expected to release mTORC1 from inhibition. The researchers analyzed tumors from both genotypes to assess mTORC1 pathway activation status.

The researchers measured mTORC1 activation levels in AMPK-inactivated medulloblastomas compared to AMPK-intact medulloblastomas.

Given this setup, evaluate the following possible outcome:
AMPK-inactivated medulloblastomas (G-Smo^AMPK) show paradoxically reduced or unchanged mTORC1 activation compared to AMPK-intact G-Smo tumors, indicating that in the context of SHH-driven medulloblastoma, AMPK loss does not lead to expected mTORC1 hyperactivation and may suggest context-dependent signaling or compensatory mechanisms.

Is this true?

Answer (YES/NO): YES